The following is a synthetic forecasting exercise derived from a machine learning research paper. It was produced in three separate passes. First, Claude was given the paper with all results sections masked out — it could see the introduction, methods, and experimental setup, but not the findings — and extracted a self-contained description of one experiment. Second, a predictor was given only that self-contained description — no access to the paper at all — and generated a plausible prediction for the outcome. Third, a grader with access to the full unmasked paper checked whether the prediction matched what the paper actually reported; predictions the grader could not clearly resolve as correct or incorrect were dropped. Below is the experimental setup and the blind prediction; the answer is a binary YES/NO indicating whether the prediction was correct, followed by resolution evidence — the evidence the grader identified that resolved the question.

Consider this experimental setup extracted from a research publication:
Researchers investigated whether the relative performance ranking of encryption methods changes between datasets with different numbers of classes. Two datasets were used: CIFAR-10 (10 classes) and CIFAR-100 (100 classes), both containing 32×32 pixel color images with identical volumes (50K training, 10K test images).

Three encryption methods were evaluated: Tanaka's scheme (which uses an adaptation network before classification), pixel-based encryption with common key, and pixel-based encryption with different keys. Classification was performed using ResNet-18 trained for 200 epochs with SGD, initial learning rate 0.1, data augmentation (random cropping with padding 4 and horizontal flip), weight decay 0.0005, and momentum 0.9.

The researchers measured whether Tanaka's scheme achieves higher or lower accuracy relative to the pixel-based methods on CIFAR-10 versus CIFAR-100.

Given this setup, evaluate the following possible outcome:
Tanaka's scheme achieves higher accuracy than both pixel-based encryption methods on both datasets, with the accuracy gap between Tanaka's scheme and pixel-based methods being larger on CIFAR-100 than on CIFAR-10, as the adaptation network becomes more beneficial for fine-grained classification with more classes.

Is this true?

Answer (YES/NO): NO